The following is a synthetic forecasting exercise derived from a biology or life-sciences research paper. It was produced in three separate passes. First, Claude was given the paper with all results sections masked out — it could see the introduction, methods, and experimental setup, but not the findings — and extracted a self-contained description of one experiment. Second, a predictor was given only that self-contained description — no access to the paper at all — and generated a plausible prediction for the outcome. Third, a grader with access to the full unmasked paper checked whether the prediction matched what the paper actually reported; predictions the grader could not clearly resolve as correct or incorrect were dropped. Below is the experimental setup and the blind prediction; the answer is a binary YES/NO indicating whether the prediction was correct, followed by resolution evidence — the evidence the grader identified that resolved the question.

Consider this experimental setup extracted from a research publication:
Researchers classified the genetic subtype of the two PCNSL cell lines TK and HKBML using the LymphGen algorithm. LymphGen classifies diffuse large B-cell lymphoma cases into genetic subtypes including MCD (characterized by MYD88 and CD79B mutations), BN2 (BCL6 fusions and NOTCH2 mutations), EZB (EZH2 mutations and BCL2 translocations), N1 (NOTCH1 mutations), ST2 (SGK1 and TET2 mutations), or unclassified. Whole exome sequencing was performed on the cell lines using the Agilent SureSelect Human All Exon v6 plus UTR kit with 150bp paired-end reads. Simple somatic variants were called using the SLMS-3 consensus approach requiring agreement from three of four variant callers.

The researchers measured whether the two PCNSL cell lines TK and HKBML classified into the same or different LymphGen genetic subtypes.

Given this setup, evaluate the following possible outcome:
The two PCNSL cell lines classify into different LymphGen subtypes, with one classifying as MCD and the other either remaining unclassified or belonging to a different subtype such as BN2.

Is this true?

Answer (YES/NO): NO